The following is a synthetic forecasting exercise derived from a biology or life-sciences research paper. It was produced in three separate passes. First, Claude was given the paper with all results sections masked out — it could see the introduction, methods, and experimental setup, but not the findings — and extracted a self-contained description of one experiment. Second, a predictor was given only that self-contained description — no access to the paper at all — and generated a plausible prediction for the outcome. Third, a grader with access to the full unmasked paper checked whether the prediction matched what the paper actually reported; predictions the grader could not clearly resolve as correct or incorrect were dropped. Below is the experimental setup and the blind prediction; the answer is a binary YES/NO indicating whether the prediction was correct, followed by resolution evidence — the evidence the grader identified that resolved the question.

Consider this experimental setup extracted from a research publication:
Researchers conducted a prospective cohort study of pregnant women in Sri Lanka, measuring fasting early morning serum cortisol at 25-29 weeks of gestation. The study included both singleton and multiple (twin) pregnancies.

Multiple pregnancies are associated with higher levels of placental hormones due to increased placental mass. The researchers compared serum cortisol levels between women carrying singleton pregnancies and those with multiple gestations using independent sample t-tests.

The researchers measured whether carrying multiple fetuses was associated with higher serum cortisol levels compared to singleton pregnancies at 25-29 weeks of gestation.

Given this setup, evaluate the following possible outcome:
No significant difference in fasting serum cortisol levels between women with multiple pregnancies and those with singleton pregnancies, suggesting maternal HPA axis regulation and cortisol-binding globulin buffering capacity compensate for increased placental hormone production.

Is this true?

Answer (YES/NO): YES